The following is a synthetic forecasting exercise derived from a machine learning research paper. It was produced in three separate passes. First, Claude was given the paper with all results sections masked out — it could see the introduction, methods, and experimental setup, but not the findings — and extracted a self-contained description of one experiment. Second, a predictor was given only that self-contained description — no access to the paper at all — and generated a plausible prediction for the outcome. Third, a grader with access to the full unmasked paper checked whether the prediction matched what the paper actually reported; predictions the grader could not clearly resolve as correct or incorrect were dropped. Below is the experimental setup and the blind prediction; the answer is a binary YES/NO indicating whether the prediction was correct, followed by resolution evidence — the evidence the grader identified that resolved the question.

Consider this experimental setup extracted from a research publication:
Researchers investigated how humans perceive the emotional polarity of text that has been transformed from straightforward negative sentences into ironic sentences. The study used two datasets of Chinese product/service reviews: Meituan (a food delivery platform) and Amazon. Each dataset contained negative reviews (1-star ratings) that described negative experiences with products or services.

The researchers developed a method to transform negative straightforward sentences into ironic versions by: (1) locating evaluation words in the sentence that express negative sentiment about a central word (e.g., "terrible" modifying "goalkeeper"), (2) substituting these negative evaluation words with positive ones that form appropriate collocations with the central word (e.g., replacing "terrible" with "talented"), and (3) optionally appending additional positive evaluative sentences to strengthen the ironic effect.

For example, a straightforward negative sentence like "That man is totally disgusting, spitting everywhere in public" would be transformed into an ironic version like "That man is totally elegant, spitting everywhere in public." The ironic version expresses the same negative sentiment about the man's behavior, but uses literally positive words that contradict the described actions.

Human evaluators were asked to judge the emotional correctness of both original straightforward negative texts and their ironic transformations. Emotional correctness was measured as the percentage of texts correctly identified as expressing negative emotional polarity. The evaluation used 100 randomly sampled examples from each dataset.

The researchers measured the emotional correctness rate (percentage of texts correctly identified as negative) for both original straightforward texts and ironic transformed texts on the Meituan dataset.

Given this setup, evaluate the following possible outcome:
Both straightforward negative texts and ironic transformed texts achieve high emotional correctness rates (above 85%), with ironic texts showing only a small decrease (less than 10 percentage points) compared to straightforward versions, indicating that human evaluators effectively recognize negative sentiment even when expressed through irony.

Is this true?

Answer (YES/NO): YES